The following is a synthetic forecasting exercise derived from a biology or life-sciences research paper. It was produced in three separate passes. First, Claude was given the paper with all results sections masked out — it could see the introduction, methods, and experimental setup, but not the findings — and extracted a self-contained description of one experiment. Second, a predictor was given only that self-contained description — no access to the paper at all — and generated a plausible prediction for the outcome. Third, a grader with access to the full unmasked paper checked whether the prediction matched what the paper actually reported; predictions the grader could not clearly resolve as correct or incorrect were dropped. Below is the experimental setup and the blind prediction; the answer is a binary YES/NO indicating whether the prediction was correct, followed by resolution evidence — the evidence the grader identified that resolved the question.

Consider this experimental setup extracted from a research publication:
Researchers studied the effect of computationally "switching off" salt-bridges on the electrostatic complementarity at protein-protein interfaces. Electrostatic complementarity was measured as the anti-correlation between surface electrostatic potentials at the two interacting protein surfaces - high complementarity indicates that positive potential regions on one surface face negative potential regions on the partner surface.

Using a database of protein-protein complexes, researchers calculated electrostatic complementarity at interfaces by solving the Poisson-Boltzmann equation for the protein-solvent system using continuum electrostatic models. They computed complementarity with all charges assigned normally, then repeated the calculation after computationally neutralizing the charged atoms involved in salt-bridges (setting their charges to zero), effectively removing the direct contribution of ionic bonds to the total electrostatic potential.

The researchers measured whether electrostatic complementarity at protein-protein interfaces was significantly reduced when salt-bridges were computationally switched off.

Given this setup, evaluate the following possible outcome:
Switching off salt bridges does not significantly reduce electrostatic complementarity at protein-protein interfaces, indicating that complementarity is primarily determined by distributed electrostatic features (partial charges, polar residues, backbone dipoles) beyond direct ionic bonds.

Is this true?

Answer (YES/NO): YES